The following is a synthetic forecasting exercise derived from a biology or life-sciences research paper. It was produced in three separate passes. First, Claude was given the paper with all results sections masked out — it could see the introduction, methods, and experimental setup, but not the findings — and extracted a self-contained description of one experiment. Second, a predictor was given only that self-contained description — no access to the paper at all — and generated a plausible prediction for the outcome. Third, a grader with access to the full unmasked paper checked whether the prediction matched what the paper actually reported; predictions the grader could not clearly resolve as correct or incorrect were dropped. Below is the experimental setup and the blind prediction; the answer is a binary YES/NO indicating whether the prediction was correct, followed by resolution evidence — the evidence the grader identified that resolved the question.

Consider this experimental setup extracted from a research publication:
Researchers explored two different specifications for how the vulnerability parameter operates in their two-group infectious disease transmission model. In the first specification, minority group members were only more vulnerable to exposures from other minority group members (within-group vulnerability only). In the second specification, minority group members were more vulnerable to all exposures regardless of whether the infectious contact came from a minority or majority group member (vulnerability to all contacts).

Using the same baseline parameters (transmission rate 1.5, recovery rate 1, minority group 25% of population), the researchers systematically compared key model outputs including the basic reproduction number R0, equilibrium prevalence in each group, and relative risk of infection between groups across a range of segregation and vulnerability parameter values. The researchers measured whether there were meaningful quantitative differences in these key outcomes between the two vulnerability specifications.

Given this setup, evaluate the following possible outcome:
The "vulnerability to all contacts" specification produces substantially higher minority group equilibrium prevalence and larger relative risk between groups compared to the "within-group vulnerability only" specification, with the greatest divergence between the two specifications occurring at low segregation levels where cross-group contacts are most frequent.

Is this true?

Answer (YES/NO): NO